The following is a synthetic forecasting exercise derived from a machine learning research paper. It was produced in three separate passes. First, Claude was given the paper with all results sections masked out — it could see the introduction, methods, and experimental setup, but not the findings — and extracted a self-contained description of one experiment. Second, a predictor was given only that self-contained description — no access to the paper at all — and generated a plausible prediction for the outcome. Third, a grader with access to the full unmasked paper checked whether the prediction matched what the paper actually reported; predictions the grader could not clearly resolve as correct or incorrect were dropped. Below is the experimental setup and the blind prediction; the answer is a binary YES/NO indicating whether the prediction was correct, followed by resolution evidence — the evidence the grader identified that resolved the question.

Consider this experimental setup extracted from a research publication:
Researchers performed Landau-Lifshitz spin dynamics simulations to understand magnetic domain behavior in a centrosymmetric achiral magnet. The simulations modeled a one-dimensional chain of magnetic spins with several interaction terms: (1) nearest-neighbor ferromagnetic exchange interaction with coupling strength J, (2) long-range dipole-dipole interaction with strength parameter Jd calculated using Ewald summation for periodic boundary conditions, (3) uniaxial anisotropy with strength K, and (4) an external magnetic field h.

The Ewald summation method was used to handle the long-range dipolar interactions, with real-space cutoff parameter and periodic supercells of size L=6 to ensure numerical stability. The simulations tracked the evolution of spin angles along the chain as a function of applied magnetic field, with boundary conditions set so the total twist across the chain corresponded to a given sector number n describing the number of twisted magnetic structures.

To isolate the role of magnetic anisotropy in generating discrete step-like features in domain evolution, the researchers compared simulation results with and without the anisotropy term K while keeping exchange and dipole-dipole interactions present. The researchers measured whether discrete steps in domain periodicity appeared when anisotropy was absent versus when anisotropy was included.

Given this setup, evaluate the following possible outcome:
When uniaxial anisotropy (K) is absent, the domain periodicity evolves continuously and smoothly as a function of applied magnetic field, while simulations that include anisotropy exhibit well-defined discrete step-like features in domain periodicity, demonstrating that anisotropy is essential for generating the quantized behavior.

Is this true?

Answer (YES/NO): YES